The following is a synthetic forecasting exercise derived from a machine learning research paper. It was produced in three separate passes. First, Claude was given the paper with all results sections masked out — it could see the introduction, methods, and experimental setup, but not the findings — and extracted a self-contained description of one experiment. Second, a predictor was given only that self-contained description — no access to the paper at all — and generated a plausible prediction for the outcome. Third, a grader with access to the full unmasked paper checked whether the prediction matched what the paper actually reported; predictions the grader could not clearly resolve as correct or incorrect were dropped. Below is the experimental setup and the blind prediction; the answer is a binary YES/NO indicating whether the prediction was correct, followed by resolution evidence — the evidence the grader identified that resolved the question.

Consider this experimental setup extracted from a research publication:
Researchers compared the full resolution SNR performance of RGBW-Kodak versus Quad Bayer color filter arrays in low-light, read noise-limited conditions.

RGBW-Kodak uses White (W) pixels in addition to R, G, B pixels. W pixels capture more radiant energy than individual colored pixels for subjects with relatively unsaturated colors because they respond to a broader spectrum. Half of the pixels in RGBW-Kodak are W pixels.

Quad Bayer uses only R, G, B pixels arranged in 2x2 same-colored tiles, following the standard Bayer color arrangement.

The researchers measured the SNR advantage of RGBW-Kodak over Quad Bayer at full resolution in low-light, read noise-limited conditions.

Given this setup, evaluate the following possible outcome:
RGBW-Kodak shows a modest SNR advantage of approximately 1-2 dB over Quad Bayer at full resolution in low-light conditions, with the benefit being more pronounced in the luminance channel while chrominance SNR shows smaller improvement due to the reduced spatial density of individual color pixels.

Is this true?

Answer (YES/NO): NO